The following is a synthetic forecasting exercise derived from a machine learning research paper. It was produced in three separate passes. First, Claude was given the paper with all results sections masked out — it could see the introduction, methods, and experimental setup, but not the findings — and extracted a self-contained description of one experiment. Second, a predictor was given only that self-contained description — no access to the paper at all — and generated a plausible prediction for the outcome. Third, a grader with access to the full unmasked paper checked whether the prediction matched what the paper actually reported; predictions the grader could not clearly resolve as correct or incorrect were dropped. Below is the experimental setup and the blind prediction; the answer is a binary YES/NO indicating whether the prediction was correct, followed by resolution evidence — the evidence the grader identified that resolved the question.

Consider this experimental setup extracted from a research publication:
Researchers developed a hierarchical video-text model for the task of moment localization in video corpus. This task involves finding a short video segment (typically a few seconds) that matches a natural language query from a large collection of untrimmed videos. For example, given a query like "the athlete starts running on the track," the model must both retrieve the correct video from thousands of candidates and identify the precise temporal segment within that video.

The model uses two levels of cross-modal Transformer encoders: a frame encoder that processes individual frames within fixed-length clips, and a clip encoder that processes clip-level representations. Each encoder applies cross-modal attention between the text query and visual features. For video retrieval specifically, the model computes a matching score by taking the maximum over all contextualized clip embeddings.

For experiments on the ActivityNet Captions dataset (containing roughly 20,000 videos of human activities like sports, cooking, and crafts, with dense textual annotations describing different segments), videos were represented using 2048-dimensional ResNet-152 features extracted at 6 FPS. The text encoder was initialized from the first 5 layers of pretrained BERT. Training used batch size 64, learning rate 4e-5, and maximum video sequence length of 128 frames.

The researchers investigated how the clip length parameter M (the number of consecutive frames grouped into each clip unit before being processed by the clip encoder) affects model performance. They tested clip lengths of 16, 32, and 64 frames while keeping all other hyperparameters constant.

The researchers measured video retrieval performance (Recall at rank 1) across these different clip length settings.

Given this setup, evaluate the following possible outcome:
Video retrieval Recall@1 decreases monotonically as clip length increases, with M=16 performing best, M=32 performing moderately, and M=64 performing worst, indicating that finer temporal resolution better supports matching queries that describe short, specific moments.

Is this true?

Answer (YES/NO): NO